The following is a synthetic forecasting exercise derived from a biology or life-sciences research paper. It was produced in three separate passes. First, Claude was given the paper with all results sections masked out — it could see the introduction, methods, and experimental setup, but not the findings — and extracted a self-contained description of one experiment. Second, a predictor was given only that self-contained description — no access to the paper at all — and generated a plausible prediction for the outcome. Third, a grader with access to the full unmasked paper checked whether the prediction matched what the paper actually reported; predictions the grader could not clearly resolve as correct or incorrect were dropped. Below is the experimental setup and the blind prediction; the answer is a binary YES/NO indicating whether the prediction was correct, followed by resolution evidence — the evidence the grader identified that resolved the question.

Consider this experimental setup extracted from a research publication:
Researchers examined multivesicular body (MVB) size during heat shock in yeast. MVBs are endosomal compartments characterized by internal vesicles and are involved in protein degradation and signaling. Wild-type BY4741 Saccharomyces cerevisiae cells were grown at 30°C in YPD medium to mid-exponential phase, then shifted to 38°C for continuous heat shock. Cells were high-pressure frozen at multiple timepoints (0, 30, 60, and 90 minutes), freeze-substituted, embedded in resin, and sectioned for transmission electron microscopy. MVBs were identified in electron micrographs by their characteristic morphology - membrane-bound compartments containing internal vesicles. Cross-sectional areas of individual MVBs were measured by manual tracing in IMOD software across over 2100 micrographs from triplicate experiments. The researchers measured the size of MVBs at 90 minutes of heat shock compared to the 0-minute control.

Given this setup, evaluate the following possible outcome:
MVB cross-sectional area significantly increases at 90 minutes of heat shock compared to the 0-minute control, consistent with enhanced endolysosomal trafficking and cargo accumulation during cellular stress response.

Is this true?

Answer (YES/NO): YES